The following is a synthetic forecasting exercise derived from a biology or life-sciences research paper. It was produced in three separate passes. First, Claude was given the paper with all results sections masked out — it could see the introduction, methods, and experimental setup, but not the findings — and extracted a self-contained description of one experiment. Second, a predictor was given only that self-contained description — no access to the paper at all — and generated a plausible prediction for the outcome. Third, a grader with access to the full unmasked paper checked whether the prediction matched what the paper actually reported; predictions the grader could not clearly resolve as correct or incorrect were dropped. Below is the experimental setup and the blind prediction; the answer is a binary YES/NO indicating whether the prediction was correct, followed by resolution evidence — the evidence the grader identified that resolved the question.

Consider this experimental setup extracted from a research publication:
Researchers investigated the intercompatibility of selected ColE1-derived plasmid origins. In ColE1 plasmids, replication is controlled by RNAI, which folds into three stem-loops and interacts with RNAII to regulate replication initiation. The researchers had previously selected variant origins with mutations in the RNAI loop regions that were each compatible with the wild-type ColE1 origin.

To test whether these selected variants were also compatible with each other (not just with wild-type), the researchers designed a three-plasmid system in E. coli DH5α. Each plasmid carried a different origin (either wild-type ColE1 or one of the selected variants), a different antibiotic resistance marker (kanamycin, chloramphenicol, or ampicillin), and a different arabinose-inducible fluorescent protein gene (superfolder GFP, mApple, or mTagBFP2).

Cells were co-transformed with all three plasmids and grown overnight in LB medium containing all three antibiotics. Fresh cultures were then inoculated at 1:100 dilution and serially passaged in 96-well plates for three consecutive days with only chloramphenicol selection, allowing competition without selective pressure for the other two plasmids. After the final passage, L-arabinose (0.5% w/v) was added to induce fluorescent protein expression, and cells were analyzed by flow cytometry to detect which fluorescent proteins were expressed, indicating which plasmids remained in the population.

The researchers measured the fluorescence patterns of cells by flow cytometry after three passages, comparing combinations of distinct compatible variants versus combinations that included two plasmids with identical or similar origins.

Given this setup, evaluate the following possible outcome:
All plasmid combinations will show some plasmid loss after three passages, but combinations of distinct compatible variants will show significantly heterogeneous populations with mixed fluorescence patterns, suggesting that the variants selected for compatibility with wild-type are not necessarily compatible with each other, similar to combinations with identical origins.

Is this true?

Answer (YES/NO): NO